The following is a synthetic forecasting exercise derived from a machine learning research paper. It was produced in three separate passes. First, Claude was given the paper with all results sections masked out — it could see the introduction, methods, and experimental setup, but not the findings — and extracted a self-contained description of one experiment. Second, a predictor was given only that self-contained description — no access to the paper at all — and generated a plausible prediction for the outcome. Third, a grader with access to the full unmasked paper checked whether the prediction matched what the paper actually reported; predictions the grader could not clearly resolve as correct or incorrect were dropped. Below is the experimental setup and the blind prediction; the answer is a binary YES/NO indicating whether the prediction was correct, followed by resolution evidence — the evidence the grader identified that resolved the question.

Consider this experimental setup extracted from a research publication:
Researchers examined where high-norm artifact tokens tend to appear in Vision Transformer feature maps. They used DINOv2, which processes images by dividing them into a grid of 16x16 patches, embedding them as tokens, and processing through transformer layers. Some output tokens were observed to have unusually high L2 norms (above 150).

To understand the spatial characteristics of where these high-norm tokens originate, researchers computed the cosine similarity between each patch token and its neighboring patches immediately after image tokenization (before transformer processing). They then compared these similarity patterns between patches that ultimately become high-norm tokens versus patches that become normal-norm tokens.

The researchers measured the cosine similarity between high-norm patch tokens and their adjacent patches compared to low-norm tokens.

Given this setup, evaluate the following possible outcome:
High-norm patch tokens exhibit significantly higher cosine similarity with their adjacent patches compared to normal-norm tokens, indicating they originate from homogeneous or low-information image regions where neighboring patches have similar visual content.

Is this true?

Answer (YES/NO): YES